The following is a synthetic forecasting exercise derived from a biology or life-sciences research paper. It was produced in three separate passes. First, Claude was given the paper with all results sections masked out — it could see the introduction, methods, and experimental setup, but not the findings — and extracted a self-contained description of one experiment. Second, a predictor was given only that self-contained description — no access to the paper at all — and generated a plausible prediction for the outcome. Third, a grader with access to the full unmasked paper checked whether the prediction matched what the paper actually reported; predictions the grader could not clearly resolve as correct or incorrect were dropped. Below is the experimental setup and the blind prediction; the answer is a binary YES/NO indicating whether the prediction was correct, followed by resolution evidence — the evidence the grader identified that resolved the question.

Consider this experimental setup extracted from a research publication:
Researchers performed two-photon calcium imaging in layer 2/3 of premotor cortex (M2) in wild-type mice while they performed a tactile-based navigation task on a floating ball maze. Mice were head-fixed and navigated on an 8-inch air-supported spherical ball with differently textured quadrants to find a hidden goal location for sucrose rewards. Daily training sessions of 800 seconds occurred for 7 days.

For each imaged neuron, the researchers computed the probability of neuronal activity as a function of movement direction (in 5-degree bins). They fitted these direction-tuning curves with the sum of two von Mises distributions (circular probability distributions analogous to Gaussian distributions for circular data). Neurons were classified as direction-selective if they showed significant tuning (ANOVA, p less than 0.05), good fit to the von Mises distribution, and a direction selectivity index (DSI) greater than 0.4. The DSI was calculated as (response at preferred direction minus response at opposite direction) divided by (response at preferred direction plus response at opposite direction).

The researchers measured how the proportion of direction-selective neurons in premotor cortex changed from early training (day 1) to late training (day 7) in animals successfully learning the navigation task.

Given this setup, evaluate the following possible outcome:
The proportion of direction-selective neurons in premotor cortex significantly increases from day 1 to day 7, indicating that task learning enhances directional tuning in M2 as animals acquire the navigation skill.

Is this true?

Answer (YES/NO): NO